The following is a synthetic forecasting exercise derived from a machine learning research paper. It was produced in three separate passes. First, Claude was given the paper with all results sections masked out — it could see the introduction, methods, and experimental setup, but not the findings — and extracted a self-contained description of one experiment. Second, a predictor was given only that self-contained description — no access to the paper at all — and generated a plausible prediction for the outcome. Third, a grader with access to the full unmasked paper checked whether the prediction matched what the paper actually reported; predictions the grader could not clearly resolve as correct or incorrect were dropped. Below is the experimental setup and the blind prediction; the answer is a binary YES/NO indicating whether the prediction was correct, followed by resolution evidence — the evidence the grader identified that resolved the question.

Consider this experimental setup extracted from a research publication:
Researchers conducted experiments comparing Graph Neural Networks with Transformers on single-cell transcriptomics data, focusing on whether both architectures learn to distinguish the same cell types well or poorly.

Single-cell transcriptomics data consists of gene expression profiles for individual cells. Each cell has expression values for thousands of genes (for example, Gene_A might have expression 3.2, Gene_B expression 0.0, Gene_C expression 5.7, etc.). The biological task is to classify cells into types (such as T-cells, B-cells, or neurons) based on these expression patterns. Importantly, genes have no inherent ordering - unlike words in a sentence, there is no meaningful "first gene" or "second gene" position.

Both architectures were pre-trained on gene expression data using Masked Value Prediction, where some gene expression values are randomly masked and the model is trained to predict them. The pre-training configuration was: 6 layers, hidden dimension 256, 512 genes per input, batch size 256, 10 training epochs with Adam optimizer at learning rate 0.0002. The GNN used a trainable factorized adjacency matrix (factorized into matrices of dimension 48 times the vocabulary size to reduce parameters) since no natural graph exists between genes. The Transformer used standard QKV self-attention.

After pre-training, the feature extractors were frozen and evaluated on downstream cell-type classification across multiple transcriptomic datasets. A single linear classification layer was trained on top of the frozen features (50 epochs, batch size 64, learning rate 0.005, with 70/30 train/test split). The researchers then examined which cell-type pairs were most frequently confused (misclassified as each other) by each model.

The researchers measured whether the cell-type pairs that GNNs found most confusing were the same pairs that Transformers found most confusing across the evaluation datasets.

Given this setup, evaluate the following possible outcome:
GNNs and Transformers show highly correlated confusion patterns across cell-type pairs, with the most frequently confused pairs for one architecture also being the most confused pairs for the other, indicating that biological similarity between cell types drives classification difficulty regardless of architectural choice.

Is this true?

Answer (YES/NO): YES